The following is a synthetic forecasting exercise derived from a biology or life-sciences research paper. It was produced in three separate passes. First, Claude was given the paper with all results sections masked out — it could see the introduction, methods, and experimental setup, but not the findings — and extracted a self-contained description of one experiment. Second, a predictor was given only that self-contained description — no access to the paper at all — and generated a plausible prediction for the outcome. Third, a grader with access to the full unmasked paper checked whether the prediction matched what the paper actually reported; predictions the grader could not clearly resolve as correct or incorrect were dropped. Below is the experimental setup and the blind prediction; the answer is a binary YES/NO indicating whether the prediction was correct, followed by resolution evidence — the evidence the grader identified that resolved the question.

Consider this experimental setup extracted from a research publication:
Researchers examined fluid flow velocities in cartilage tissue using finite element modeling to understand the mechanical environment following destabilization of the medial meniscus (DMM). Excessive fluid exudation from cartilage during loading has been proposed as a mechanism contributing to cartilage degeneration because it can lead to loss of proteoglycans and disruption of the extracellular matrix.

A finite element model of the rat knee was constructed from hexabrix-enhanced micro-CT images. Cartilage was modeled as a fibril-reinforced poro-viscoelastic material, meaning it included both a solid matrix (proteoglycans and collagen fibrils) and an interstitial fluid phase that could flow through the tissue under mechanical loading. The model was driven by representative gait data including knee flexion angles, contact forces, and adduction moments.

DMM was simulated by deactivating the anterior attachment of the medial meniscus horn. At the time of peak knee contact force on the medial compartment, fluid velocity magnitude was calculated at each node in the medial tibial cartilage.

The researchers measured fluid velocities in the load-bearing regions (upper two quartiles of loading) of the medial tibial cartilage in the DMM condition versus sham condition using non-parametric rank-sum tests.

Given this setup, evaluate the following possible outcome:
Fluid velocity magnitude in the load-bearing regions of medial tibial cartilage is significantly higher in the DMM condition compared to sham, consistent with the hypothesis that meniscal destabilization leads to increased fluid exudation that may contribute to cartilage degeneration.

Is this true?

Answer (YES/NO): NO